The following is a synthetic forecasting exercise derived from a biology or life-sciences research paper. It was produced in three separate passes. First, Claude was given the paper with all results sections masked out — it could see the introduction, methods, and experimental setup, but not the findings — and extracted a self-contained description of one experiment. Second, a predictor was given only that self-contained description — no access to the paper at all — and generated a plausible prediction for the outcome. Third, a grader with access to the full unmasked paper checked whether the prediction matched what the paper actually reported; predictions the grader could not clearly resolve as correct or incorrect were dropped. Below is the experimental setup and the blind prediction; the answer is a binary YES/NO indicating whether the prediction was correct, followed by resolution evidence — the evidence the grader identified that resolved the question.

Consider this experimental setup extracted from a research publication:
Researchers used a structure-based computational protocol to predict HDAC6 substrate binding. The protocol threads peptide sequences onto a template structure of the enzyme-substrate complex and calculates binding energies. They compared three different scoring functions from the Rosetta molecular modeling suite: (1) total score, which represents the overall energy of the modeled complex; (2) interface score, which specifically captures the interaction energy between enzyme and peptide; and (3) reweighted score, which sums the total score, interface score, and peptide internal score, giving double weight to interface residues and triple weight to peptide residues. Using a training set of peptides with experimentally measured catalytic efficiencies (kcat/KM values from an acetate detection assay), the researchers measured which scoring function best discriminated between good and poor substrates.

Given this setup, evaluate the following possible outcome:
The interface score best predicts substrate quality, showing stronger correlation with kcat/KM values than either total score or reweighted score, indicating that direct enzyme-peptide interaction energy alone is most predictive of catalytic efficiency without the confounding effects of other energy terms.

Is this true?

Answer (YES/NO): NO